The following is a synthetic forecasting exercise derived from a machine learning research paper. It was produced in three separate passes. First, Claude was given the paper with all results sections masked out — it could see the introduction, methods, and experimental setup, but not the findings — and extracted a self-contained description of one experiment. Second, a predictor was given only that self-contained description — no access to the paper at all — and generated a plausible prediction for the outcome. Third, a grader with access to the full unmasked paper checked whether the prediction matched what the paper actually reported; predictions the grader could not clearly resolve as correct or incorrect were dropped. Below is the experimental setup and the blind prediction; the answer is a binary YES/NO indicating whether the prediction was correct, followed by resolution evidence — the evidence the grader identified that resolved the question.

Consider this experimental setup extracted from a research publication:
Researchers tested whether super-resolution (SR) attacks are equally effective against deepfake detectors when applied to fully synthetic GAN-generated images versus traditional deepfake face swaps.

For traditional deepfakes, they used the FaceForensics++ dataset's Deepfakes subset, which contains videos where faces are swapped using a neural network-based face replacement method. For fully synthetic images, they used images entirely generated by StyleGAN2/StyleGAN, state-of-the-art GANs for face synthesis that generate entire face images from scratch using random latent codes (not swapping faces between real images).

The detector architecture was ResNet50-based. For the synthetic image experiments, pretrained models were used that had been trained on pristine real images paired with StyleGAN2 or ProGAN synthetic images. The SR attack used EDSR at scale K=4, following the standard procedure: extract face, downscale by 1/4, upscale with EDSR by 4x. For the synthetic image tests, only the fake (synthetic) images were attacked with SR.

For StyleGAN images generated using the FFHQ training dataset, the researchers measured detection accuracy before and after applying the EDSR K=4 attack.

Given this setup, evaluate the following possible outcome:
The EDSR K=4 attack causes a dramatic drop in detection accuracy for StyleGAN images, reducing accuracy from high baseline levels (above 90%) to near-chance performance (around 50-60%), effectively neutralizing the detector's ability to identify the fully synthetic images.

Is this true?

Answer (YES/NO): NO